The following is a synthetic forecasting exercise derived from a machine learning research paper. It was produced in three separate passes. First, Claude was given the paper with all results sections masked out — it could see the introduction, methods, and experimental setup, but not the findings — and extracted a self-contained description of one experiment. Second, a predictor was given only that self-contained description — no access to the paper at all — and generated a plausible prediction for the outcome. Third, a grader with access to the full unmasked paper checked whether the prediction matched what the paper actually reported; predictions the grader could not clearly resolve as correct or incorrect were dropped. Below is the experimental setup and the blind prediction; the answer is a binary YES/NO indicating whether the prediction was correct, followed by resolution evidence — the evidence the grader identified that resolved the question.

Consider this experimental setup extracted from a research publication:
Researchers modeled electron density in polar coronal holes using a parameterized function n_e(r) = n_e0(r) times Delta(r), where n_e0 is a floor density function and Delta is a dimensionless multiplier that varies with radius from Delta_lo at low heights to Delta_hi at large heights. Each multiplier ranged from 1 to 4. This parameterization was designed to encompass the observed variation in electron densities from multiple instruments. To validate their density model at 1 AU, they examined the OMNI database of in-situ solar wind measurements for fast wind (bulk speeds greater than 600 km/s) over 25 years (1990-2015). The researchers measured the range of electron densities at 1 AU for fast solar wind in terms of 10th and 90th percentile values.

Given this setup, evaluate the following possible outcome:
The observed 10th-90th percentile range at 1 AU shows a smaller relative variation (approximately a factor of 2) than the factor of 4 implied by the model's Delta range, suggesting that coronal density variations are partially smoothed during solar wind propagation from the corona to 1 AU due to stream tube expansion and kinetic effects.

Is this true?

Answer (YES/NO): NO